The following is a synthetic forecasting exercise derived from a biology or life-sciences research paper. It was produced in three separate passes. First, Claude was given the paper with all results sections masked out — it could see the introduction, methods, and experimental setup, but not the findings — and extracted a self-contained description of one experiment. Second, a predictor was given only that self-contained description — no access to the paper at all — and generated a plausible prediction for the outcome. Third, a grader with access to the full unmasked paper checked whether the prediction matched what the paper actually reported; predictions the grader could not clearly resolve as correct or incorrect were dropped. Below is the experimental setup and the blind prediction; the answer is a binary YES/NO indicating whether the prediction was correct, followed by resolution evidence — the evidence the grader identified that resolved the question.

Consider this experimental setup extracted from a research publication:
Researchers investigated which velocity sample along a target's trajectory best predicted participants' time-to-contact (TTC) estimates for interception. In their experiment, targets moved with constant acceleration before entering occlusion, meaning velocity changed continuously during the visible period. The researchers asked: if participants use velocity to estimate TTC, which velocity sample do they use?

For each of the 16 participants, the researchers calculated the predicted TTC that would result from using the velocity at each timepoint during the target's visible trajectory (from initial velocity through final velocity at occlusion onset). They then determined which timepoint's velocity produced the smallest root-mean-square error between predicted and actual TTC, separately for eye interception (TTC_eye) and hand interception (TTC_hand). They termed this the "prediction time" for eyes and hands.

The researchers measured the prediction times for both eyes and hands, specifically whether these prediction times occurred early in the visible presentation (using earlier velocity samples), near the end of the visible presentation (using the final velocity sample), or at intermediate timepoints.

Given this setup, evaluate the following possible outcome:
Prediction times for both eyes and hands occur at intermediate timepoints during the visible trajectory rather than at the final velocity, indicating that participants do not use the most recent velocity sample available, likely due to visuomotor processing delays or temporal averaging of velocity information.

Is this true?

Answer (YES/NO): NO